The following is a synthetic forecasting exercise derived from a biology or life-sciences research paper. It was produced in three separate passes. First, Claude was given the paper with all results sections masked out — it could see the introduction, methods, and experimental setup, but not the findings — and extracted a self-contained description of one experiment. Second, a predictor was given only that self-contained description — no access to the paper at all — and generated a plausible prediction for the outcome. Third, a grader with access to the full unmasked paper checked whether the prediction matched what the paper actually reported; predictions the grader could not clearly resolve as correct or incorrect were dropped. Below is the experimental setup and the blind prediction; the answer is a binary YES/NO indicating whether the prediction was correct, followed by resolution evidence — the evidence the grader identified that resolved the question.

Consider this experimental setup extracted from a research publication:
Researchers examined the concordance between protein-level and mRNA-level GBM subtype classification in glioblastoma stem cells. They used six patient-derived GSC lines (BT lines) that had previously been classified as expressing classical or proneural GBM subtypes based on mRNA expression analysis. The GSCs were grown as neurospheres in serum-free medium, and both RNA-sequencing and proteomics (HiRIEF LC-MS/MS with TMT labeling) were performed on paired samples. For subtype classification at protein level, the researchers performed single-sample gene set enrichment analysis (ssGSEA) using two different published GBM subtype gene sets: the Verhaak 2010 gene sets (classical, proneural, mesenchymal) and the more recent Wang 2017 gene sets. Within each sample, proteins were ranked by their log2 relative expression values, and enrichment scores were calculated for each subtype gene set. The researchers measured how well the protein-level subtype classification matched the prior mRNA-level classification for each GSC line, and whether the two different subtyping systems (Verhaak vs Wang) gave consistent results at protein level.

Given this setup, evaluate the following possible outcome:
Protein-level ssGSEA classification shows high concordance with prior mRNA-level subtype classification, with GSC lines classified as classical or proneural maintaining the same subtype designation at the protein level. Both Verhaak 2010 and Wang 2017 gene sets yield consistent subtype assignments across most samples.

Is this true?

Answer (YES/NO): NO